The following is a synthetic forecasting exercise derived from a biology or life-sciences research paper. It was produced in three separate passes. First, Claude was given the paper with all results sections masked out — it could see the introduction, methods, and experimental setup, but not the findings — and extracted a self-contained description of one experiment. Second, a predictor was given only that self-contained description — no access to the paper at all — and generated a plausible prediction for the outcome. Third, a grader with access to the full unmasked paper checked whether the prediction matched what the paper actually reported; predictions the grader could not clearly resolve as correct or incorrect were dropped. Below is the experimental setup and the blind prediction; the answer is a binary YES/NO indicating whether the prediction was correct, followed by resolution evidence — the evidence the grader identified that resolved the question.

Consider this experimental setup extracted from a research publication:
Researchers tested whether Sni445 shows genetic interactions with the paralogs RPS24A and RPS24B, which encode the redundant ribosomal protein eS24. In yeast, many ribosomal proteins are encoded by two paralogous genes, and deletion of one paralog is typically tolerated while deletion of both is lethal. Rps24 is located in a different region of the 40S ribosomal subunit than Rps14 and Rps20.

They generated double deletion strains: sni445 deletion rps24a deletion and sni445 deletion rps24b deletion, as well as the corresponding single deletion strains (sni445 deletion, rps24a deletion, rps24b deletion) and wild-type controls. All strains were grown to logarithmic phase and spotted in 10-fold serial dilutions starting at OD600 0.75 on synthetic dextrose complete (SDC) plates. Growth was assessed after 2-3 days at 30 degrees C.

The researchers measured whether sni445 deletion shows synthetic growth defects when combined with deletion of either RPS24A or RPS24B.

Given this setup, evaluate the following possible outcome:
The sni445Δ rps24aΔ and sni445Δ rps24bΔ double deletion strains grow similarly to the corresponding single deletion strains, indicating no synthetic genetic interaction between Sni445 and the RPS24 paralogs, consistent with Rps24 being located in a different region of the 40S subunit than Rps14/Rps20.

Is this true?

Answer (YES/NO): YES